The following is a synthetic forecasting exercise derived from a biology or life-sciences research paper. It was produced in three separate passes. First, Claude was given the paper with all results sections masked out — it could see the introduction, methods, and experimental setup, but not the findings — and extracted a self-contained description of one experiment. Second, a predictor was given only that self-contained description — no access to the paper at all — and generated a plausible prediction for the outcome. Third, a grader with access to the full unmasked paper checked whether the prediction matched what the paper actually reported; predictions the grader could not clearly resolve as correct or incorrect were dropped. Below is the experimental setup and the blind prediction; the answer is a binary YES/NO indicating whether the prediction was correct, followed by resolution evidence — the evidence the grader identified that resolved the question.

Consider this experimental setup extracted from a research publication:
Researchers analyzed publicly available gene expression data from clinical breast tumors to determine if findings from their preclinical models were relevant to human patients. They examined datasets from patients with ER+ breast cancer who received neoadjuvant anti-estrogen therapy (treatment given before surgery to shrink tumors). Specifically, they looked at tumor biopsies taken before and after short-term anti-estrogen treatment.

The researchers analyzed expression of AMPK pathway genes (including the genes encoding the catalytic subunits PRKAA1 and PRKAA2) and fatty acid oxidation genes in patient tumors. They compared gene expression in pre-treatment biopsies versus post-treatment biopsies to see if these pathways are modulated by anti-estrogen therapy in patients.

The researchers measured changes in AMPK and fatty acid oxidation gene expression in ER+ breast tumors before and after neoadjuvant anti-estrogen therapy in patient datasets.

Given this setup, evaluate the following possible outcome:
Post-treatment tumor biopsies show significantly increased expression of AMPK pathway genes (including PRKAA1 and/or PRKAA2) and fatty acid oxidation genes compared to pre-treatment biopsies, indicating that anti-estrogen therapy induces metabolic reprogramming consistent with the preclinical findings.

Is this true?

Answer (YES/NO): NO